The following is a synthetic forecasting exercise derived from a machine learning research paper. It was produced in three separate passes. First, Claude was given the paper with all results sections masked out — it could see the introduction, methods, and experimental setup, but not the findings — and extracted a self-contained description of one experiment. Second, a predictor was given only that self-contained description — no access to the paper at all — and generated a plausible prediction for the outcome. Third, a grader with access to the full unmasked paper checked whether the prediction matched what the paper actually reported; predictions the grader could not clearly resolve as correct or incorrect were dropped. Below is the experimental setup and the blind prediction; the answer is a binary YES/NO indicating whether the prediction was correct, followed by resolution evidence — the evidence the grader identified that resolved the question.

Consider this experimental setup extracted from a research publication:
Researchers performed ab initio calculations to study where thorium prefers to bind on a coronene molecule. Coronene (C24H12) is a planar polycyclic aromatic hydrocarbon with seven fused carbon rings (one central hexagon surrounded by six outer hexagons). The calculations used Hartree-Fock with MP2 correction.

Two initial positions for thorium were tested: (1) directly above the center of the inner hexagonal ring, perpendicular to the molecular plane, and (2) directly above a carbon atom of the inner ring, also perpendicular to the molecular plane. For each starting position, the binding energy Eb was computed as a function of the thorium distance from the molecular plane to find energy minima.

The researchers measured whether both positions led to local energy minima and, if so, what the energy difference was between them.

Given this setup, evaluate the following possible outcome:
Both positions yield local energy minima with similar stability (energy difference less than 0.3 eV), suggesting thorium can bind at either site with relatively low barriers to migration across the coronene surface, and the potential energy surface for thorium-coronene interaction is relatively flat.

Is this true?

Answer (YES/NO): NO